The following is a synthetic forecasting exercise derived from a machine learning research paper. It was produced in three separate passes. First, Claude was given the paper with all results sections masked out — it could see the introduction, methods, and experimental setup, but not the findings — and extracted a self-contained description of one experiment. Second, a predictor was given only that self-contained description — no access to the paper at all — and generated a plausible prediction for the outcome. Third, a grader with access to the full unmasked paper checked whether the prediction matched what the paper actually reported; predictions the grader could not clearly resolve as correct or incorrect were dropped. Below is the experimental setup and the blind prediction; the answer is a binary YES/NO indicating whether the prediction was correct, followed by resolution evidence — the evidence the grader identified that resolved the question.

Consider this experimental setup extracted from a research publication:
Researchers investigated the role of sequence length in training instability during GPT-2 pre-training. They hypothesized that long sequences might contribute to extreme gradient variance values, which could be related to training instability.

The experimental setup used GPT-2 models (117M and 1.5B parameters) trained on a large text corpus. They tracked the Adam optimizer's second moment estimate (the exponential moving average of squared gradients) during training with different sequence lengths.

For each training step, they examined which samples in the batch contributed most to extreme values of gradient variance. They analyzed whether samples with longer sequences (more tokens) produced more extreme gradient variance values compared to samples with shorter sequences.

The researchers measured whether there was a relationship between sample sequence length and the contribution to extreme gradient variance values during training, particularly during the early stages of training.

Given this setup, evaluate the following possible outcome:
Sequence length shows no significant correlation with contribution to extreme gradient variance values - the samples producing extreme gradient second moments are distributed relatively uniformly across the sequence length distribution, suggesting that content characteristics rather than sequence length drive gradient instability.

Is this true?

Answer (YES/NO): NO